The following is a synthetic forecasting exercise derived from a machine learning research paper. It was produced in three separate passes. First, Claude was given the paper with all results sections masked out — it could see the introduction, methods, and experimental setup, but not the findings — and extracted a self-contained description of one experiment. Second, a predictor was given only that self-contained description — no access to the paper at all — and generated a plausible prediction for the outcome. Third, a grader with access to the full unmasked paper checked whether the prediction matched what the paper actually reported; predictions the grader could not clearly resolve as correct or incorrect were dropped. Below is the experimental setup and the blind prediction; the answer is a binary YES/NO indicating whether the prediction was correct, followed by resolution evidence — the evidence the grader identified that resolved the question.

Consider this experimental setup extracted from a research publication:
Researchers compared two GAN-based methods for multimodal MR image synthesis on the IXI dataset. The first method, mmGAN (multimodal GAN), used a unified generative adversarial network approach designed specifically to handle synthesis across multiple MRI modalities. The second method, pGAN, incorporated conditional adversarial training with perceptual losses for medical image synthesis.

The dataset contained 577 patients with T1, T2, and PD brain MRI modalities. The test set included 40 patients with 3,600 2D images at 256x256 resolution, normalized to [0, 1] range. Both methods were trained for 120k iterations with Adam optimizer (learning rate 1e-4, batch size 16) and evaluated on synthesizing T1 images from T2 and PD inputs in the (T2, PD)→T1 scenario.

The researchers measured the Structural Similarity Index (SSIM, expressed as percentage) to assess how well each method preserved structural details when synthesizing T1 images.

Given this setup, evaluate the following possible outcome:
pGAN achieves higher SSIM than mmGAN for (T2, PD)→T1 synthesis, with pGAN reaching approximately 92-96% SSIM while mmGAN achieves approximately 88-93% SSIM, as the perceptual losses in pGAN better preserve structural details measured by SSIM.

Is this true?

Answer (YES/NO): YES